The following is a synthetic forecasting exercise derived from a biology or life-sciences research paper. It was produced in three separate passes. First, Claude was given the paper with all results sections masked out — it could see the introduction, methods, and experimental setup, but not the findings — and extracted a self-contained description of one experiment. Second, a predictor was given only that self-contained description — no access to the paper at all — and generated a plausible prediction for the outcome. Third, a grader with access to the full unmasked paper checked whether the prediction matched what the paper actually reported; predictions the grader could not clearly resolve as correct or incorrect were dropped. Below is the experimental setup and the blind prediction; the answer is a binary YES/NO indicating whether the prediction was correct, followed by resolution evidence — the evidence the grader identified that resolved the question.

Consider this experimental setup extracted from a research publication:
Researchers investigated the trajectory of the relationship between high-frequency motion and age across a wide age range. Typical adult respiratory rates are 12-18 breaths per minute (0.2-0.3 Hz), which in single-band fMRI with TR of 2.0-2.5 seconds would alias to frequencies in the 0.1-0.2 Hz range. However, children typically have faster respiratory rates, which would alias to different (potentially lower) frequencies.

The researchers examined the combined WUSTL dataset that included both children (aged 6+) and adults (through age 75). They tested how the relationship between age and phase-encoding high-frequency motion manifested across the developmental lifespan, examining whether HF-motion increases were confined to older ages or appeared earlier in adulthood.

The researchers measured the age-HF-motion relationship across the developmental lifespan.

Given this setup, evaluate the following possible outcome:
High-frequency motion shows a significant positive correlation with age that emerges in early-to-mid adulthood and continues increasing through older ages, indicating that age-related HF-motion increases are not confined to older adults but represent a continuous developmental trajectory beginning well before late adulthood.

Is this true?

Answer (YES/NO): YES